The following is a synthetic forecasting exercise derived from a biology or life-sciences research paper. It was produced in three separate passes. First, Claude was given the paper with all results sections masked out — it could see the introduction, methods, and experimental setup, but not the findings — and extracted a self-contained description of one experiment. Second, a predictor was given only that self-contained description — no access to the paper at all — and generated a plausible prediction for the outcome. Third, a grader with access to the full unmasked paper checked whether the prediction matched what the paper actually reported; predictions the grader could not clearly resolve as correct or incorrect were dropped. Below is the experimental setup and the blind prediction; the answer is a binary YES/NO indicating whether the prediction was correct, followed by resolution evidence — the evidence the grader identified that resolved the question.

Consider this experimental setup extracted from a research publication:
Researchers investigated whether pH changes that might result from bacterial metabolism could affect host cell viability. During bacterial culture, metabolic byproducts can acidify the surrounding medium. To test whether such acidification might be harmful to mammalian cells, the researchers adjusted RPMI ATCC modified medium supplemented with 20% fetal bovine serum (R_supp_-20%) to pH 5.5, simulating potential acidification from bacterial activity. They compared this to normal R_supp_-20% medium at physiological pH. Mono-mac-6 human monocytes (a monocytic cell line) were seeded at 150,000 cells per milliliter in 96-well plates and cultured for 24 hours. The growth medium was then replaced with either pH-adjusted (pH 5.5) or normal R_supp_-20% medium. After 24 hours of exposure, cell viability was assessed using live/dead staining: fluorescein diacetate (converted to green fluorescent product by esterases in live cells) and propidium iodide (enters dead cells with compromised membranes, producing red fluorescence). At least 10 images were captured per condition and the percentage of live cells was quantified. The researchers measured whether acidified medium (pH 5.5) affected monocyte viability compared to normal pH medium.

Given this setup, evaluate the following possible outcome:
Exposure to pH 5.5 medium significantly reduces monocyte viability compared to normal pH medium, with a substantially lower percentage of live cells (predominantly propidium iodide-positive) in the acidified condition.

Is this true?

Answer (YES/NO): YES